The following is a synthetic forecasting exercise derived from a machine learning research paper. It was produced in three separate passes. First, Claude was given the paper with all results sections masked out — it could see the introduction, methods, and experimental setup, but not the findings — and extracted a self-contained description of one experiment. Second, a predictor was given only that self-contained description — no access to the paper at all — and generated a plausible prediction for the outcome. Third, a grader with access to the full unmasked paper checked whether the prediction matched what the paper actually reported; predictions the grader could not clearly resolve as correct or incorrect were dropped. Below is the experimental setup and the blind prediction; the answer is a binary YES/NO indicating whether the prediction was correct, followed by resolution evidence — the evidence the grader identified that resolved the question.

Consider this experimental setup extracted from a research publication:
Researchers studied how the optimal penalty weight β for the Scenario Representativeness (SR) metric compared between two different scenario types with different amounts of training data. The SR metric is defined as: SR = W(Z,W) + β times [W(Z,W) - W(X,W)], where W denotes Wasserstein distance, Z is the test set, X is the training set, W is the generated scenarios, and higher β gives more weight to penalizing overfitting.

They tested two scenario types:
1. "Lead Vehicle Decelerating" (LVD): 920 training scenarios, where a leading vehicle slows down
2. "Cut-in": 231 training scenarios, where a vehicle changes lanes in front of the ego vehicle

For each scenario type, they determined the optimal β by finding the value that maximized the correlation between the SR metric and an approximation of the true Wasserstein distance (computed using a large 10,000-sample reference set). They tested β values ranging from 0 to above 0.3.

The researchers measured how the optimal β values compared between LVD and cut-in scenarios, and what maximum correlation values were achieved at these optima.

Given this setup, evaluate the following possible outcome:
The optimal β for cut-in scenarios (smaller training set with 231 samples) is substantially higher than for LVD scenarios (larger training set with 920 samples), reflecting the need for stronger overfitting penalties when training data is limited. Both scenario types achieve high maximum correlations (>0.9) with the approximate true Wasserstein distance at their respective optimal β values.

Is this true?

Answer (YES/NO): NO